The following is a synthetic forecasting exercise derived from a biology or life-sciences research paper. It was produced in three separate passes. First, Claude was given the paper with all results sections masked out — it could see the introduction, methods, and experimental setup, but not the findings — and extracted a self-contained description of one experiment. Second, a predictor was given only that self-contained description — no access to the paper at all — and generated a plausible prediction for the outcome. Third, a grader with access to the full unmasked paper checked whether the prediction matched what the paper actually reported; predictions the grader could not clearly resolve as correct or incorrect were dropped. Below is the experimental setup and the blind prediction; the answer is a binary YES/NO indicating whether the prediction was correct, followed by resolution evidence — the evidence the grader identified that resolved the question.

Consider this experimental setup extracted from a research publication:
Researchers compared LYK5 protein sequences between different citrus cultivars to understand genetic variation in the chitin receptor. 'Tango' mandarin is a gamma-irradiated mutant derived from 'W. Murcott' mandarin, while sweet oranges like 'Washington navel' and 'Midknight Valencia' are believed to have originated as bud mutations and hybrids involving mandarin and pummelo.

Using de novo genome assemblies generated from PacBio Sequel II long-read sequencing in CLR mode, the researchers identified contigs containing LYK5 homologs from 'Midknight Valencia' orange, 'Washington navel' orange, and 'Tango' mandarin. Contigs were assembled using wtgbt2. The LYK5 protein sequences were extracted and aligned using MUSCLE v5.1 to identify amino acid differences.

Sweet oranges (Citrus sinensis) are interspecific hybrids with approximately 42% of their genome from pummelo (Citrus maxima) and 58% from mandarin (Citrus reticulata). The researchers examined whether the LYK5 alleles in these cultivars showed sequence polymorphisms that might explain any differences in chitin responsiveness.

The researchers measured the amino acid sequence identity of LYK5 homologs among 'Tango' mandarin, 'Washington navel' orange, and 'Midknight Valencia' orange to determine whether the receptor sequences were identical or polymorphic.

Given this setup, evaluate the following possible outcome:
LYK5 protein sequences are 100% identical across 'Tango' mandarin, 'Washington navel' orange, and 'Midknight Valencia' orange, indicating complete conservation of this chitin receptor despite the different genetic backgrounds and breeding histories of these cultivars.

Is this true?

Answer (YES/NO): NO